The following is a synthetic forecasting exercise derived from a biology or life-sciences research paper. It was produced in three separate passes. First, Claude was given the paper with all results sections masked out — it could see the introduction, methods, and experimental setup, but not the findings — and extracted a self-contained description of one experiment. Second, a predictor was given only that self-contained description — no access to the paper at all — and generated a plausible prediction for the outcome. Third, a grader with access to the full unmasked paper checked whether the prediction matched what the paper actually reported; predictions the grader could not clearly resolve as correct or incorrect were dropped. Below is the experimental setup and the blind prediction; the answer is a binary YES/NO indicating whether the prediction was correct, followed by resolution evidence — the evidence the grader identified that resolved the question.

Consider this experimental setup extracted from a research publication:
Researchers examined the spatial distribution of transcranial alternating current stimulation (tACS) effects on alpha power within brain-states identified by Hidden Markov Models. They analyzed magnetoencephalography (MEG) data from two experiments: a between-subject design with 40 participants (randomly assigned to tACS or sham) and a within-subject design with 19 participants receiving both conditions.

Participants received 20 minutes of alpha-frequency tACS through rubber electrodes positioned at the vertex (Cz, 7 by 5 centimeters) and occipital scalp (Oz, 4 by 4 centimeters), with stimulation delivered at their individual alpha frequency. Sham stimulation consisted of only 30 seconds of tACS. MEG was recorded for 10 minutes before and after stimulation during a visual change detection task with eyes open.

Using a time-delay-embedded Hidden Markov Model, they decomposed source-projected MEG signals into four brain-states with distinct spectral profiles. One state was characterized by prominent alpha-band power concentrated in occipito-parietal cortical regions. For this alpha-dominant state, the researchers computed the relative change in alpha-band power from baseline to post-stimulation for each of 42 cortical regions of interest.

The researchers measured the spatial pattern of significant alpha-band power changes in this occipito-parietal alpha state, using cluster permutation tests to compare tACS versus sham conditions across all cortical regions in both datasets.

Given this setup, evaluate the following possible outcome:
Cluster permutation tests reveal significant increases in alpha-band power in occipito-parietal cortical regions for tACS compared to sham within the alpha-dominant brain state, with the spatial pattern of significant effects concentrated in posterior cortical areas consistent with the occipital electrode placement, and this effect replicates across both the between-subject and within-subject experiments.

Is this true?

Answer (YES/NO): NO